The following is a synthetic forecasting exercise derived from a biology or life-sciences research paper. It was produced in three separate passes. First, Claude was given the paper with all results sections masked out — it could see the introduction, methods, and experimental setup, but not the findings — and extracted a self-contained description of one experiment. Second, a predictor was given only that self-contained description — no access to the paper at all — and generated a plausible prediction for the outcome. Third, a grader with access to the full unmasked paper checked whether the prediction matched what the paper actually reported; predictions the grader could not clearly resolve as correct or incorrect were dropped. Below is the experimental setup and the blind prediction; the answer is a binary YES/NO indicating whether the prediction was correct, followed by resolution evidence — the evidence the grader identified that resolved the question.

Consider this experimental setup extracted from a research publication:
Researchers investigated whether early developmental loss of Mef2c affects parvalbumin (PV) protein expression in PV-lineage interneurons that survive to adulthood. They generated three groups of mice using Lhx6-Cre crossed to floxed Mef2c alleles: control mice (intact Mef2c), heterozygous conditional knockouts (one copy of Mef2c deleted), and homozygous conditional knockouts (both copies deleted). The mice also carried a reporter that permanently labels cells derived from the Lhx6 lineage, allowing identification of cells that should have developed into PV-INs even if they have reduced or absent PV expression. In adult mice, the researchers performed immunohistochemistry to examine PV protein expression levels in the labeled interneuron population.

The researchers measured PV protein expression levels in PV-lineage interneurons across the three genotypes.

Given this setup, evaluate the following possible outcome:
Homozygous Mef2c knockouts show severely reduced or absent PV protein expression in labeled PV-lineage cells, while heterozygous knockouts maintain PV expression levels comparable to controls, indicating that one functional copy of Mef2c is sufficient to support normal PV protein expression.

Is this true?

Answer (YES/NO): NO